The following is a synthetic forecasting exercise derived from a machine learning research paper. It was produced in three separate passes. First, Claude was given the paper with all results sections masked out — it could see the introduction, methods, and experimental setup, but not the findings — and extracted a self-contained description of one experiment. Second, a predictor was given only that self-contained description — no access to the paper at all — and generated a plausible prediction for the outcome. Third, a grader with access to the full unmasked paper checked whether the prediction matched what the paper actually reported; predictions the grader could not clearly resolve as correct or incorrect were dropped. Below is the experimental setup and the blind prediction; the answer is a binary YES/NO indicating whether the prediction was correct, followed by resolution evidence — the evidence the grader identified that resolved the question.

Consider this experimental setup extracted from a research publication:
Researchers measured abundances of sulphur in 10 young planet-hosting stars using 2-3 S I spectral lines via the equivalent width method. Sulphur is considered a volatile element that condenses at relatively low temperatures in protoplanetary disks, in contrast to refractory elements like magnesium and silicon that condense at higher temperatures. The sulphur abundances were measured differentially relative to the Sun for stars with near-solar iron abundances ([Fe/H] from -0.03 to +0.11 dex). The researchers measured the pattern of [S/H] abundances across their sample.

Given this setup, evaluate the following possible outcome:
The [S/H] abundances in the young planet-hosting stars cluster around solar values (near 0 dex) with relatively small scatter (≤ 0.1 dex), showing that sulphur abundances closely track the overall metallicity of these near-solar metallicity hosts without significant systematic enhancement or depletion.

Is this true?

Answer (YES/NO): NO